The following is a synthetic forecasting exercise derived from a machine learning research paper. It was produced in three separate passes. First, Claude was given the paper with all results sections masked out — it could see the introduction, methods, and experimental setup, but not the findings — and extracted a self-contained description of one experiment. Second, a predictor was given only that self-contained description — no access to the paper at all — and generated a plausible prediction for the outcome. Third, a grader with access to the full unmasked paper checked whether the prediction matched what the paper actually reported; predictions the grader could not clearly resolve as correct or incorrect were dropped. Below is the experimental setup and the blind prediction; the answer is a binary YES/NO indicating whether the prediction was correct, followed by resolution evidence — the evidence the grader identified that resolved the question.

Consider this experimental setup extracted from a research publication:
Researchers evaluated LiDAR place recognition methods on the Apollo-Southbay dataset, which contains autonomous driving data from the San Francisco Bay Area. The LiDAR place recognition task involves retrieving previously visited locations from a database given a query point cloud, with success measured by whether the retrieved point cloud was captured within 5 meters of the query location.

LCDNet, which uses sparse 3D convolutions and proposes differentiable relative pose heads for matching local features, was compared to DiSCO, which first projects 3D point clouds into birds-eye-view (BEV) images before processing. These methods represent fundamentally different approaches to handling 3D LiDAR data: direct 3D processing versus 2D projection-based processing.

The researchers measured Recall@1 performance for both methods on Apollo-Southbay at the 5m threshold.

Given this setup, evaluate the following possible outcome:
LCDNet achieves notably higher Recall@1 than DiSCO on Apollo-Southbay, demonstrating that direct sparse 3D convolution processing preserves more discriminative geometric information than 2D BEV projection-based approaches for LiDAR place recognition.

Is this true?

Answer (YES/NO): NO